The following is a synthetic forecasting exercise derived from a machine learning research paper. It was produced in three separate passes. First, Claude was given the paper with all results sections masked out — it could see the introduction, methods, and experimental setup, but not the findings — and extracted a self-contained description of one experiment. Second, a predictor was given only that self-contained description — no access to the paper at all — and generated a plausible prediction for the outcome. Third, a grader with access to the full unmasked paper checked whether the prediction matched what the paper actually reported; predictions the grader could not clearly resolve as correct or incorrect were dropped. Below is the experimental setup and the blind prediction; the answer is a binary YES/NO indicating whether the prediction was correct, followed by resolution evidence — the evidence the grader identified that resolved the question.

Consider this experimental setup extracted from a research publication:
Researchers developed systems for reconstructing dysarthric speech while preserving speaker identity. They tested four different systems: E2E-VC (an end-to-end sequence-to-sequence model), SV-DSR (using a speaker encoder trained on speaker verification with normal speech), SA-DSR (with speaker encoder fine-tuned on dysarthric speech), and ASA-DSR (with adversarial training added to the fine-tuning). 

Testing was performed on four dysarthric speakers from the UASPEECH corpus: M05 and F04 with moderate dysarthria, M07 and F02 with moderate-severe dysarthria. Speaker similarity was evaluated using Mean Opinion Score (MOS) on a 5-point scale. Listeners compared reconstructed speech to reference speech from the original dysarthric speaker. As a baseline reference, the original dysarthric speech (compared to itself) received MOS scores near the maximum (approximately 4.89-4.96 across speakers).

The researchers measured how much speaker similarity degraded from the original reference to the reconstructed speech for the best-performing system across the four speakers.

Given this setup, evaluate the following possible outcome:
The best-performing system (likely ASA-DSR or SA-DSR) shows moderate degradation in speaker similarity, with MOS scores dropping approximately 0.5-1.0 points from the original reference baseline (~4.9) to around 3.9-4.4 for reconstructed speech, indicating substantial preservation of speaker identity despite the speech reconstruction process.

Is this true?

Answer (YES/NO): NO